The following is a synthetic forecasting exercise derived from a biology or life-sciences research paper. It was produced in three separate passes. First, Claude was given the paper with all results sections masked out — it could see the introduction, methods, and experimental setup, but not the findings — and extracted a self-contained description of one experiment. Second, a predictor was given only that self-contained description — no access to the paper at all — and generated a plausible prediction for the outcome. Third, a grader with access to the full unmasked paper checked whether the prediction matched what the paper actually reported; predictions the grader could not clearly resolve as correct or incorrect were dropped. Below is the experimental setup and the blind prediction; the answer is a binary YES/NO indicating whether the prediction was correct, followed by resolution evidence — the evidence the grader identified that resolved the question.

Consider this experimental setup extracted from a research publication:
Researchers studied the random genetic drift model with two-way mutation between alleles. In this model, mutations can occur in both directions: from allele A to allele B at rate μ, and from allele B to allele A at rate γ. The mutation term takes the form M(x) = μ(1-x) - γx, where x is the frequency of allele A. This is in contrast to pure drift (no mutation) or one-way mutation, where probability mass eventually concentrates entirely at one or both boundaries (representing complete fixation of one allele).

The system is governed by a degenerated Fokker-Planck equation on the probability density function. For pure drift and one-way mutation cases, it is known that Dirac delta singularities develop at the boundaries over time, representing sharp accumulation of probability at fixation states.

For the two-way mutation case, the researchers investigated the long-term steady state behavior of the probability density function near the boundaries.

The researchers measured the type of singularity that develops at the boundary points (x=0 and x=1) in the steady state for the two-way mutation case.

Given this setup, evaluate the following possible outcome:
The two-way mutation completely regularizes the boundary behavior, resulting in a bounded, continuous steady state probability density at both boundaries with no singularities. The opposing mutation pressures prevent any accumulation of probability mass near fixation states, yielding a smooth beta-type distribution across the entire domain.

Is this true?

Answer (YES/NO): NO